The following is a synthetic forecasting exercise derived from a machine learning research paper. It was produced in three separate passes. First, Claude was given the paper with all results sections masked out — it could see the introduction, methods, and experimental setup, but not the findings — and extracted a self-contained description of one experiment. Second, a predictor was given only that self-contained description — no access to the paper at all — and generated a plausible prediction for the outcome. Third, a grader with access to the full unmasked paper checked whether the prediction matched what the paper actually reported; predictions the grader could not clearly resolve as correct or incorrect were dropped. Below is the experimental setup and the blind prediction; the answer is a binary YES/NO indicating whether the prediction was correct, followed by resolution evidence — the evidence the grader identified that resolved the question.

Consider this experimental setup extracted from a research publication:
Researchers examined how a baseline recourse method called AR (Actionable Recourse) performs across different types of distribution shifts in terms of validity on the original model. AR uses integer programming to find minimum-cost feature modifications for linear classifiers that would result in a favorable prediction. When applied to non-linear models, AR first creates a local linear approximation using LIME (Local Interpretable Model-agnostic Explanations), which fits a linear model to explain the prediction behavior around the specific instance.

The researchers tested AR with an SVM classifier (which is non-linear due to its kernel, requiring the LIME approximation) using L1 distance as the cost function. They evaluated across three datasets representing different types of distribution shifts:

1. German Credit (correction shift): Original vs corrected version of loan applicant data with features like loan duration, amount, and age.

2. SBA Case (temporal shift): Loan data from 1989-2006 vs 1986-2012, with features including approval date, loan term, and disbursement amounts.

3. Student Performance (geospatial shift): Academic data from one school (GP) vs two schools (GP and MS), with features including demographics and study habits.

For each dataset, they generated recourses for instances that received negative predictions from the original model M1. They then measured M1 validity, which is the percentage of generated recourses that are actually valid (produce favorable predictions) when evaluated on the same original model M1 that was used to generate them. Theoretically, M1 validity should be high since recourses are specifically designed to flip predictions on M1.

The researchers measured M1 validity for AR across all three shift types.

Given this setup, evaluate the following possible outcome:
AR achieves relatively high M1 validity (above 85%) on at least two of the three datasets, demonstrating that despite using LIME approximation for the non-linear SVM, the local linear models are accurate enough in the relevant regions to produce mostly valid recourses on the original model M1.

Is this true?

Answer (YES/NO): YES